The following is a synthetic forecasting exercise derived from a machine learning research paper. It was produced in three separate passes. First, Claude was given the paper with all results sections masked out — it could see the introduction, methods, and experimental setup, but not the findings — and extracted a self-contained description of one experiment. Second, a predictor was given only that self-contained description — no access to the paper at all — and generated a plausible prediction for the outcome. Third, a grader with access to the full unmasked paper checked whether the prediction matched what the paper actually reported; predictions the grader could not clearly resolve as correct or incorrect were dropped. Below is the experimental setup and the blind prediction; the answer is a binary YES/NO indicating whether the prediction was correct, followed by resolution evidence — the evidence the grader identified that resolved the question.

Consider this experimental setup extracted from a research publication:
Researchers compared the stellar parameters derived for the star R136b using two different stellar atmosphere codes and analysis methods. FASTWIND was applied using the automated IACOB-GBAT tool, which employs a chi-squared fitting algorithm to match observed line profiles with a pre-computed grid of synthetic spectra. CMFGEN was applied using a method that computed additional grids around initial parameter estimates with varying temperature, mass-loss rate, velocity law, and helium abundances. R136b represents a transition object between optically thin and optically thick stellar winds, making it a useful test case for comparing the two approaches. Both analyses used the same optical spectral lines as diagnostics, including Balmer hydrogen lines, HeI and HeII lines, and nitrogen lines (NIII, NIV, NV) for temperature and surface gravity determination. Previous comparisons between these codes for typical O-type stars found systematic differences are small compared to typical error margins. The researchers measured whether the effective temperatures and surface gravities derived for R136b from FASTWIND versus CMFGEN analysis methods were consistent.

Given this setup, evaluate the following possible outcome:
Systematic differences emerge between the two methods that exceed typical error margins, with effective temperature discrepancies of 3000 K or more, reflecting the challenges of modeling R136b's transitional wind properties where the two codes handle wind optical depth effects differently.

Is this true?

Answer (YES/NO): NO